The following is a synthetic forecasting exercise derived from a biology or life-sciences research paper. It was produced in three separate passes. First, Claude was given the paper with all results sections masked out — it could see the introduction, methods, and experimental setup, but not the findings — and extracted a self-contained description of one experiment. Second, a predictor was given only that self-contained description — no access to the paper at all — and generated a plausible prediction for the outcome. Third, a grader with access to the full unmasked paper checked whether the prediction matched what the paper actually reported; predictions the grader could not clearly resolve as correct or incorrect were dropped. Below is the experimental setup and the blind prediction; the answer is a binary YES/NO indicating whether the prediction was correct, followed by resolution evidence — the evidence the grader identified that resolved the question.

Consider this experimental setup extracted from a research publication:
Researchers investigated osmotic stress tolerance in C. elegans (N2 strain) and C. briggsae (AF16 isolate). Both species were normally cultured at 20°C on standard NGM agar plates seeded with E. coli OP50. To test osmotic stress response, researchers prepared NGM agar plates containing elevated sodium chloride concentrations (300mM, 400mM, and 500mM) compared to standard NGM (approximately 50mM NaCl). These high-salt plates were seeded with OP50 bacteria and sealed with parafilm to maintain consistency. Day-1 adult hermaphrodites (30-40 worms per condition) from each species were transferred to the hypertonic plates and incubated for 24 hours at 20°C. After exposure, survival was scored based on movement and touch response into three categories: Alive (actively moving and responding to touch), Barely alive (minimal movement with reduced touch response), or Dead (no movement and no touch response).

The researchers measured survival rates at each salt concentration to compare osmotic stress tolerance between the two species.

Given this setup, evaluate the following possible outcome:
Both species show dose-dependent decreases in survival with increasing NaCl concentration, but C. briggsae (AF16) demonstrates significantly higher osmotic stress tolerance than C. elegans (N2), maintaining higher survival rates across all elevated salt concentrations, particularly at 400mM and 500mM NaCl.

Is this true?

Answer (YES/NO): NO